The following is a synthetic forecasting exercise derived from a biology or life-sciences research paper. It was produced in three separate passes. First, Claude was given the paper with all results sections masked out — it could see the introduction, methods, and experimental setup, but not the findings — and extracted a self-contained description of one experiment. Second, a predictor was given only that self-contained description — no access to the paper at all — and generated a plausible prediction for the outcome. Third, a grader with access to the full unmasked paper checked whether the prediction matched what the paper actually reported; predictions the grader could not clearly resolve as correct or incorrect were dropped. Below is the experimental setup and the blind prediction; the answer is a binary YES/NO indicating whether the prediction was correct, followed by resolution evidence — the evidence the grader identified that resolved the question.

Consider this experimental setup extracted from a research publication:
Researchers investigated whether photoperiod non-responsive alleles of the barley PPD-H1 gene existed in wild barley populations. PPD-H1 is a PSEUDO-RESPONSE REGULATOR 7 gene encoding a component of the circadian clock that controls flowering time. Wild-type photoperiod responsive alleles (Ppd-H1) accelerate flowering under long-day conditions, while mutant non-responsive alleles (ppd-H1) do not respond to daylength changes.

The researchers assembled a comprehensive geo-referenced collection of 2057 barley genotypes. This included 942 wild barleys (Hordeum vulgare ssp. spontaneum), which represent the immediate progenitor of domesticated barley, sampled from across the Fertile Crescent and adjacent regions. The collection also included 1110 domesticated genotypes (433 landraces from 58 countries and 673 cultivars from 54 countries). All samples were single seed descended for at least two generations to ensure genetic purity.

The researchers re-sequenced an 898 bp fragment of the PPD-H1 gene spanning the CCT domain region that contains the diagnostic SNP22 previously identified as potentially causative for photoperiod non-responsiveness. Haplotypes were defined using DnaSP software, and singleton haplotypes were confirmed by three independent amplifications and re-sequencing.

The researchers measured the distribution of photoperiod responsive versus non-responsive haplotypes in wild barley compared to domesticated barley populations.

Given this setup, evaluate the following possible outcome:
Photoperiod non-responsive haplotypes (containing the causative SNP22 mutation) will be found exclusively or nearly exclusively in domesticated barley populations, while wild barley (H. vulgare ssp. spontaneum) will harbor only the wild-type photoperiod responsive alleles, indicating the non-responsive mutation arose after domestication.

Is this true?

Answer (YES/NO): YES